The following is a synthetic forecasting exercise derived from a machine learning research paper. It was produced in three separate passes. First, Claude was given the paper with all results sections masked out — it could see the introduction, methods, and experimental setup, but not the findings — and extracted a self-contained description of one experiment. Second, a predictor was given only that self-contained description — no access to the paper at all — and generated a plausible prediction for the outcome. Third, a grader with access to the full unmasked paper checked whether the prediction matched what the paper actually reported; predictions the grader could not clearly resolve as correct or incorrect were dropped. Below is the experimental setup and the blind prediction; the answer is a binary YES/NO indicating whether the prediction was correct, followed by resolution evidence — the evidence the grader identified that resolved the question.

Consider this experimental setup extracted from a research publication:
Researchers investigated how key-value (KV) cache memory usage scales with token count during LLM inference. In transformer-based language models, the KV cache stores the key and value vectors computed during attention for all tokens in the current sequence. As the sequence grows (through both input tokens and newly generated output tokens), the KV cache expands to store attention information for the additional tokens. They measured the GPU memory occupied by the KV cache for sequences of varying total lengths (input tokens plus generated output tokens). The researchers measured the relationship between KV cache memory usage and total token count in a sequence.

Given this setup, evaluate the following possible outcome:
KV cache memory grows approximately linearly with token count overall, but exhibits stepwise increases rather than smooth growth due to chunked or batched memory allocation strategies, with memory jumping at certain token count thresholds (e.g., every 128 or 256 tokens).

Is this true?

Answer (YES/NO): NO